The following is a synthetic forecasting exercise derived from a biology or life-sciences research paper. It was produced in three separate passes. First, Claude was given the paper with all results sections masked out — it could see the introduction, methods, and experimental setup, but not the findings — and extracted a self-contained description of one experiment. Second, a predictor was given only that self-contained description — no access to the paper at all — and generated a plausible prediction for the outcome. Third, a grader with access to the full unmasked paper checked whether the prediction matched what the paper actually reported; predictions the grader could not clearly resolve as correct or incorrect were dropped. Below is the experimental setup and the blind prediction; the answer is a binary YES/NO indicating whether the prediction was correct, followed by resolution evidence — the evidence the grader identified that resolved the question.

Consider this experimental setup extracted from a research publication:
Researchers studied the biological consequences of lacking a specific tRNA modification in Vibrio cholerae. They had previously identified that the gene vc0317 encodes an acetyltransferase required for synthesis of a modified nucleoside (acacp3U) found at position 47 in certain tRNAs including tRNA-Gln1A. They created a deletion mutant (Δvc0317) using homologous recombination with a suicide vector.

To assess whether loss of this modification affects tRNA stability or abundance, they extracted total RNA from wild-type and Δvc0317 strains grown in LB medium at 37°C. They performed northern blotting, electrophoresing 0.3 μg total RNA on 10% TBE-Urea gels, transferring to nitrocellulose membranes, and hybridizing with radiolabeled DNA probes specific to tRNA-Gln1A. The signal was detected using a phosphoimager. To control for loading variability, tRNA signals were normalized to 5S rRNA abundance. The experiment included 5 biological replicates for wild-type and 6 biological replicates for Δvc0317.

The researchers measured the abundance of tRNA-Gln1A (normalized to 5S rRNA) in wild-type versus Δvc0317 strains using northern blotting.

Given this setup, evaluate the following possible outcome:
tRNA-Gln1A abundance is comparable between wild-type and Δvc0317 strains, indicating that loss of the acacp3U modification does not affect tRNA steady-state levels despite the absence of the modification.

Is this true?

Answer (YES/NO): NO